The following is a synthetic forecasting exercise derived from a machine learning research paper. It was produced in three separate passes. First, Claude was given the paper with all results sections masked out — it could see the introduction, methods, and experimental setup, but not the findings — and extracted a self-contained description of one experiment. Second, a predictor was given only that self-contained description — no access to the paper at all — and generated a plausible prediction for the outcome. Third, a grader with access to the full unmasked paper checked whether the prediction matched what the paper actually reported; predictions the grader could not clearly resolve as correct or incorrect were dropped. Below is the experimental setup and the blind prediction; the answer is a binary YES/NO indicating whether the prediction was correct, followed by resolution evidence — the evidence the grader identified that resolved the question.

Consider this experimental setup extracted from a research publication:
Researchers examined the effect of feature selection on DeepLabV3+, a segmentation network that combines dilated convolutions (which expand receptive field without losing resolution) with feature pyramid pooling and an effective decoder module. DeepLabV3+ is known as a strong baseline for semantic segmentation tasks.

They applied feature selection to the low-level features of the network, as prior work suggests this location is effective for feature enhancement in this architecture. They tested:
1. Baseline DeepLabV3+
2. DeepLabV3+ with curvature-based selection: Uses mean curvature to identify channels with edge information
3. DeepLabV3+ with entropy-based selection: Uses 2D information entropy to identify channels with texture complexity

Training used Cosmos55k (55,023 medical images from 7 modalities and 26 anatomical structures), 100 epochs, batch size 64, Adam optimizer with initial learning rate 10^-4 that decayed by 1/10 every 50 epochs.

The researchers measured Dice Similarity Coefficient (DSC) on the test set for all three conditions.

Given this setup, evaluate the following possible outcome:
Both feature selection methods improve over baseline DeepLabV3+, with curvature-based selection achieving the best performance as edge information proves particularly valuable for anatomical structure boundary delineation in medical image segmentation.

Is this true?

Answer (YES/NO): NO